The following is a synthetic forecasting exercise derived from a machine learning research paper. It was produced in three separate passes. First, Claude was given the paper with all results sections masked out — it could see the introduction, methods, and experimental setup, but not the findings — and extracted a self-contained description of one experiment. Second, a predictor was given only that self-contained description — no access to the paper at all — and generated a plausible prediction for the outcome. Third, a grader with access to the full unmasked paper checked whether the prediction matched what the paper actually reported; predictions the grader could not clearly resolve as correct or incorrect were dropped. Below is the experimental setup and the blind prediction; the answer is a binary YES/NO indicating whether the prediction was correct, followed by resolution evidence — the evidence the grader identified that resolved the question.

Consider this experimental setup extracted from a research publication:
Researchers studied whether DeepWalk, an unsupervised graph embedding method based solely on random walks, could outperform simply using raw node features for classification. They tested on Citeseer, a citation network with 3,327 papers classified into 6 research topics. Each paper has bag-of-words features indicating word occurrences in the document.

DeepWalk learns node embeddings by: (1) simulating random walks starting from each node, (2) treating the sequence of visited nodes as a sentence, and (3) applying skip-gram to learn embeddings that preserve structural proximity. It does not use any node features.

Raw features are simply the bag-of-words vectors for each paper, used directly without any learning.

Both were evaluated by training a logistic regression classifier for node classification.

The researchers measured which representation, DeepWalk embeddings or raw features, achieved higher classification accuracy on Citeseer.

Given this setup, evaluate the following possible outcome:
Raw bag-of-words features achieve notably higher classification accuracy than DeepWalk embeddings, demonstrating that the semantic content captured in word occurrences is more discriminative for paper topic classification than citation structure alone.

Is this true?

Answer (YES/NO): YES